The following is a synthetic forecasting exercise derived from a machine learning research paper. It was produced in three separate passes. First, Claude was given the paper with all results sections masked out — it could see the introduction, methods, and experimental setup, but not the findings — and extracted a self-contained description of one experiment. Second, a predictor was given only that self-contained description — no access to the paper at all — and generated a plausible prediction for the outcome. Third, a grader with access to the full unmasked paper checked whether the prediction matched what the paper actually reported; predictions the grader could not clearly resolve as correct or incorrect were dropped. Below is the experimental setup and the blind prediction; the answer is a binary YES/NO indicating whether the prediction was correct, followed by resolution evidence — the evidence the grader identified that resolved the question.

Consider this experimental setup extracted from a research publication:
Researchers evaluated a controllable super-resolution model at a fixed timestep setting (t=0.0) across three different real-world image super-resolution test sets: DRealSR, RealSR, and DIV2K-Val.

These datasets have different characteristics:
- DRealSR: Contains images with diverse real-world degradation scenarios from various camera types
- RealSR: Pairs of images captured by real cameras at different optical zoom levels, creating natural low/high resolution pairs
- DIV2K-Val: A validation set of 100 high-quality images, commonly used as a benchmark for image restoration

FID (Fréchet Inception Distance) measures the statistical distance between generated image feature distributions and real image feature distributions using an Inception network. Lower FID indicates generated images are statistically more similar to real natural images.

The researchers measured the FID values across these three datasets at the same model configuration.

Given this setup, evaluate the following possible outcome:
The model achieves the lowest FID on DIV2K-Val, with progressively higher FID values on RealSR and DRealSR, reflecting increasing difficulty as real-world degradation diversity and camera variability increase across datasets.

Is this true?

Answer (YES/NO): YES